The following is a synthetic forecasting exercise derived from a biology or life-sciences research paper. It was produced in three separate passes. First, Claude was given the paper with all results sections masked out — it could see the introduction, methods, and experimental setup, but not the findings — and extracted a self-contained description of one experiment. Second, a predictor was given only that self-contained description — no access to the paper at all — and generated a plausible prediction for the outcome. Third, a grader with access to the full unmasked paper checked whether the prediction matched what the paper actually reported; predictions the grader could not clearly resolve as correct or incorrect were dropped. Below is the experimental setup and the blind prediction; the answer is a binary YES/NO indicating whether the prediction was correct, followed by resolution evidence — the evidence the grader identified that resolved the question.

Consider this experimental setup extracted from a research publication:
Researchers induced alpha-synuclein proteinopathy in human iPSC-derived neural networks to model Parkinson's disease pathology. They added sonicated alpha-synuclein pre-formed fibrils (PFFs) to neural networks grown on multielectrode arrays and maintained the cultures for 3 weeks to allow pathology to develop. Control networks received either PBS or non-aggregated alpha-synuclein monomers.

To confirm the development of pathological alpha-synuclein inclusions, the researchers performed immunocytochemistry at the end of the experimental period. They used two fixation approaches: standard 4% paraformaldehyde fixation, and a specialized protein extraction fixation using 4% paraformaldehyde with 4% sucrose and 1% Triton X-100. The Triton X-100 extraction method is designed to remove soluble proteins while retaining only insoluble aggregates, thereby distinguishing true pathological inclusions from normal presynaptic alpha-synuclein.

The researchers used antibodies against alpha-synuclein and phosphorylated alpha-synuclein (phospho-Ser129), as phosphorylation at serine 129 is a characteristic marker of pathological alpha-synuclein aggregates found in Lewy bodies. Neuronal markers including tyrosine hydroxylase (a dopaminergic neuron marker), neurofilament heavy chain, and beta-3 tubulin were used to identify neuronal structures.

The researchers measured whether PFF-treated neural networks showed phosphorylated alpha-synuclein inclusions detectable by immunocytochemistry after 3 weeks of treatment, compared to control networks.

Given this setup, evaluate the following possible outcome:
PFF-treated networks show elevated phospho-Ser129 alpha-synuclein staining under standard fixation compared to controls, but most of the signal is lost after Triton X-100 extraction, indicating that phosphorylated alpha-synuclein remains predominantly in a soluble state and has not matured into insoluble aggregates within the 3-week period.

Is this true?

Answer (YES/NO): NO